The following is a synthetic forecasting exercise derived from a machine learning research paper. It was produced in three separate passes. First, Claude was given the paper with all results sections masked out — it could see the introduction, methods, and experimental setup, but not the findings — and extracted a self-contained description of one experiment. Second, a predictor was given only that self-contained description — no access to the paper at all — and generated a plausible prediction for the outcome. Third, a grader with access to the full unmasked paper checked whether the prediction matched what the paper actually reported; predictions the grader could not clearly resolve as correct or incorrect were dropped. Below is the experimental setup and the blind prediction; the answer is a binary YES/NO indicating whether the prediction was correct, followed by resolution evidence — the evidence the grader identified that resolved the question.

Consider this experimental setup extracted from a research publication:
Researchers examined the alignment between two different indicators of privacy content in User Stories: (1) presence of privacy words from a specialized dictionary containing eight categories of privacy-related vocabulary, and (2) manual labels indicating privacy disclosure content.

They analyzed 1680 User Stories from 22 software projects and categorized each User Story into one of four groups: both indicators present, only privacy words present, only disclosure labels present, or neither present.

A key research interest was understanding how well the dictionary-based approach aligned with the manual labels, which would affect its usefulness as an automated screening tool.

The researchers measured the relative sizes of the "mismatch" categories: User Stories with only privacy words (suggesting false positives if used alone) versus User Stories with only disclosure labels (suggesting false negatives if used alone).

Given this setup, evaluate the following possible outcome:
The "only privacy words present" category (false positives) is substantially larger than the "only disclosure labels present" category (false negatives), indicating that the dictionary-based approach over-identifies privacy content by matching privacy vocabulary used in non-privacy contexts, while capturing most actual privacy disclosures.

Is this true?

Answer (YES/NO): NO